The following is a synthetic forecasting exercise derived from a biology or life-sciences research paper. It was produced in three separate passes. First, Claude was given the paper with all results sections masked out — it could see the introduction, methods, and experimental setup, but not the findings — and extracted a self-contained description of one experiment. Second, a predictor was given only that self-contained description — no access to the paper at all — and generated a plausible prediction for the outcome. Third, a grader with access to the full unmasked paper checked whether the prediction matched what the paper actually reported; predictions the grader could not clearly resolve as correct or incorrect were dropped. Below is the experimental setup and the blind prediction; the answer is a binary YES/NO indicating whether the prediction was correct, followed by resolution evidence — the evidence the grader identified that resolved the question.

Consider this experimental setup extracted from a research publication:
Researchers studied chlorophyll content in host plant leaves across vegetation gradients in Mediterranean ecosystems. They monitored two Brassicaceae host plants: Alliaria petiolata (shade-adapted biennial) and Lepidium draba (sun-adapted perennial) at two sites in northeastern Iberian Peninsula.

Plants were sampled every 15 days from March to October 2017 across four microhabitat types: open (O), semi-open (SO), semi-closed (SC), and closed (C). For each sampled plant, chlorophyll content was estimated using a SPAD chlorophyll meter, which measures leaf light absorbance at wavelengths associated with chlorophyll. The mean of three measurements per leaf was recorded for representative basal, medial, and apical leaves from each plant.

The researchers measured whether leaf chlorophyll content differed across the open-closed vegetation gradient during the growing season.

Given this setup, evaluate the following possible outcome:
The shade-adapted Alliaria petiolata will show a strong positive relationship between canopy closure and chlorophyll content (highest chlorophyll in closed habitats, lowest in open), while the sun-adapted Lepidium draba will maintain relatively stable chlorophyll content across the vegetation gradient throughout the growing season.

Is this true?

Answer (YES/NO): NO